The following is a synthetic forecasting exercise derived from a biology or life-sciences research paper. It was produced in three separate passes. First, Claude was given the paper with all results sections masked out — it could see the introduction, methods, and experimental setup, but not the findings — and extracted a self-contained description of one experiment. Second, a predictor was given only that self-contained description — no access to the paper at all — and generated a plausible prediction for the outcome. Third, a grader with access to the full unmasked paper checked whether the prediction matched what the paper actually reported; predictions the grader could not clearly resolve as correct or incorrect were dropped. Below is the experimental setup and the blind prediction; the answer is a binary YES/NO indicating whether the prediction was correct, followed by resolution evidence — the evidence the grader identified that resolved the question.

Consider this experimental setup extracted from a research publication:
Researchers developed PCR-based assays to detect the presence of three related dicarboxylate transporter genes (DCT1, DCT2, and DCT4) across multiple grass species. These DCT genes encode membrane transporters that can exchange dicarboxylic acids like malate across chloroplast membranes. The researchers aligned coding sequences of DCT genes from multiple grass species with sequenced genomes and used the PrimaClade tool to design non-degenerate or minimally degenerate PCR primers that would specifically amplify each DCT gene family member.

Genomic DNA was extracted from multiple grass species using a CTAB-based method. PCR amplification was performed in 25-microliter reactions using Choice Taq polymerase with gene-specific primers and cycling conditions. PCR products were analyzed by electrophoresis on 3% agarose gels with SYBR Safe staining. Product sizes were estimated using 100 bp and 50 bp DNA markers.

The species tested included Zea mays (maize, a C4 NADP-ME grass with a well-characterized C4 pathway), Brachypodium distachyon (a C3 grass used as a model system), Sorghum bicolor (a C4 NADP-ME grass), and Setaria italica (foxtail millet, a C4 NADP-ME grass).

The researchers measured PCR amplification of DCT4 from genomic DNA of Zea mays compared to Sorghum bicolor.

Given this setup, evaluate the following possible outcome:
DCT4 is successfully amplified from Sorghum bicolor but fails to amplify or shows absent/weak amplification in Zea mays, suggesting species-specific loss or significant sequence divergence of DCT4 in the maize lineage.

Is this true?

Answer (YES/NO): YES